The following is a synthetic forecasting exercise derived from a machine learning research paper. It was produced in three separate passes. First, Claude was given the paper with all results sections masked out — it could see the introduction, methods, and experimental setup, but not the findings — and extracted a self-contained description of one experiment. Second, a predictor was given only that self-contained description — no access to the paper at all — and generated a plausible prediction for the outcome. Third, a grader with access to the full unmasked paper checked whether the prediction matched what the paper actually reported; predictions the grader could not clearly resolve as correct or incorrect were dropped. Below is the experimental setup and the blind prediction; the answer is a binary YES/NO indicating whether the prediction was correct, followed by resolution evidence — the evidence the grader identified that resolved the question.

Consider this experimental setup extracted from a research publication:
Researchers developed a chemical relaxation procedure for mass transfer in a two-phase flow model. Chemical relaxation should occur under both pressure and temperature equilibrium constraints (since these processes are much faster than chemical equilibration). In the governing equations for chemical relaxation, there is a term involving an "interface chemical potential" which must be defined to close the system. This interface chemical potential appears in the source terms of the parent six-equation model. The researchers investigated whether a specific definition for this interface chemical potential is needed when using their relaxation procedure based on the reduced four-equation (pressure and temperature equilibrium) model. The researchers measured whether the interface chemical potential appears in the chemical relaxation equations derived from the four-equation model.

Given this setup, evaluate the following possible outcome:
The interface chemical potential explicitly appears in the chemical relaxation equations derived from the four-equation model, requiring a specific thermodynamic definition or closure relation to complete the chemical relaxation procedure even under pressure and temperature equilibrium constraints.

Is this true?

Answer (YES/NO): NO